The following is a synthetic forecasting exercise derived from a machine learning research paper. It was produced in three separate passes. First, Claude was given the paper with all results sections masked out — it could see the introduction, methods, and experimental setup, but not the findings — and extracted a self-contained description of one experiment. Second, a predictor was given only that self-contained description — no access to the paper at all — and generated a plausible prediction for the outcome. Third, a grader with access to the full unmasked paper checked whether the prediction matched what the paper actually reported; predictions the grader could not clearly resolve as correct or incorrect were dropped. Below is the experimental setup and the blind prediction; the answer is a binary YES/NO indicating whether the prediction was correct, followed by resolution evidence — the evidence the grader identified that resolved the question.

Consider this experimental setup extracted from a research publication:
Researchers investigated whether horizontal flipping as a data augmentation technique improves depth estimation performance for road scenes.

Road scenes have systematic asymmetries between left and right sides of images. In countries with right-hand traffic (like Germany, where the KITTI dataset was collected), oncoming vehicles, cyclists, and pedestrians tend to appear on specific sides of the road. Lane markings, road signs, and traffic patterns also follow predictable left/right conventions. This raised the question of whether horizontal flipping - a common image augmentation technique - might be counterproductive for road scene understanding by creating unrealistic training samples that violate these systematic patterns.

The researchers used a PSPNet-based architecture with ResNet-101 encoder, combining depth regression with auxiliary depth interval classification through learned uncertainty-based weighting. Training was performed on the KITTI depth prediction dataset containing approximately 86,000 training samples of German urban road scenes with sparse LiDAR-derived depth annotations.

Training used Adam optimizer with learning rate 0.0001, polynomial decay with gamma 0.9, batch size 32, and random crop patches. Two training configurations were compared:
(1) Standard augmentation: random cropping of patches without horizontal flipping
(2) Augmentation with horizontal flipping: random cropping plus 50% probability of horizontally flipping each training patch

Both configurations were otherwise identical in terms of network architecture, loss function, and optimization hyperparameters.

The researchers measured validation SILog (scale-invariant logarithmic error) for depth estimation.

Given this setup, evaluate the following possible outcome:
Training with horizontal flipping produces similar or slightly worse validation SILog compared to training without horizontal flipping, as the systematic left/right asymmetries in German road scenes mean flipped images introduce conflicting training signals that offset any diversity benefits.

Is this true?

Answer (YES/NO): NO